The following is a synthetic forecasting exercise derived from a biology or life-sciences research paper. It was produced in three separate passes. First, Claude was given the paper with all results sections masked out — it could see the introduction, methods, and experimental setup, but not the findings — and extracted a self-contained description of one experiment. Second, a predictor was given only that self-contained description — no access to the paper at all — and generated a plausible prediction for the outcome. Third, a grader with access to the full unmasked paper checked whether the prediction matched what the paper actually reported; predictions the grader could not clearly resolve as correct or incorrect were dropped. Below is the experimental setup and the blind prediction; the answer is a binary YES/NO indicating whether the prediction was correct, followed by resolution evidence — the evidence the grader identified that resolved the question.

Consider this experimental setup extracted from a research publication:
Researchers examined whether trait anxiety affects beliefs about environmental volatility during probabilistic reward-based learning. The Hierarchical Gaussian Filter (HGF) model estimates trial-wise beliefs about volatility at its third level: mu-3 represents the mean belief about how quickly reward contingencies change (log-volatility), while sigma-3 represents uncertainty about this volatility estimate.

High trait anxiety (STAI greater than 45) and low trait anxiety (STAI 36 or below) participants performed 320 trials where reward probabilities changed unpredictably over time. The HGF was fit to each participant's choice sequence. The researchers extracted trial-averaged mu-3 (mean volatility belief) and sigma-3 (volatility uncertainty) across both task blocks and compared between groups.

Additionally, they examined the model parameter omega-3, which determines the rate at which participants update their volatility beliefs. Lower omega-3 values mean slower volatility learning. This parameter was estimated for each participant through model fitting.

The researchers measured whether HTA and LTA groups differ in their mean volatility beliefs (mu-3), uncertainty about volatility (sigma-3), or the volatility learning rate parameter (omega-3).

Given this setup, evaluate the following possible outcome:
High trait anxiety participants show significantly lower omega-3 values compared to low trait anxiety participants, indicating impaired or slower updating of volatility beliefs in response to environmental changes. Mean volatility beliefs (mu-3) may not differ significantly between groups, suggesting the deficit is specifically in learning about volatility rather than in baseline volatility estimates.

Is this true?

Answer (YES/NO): NO